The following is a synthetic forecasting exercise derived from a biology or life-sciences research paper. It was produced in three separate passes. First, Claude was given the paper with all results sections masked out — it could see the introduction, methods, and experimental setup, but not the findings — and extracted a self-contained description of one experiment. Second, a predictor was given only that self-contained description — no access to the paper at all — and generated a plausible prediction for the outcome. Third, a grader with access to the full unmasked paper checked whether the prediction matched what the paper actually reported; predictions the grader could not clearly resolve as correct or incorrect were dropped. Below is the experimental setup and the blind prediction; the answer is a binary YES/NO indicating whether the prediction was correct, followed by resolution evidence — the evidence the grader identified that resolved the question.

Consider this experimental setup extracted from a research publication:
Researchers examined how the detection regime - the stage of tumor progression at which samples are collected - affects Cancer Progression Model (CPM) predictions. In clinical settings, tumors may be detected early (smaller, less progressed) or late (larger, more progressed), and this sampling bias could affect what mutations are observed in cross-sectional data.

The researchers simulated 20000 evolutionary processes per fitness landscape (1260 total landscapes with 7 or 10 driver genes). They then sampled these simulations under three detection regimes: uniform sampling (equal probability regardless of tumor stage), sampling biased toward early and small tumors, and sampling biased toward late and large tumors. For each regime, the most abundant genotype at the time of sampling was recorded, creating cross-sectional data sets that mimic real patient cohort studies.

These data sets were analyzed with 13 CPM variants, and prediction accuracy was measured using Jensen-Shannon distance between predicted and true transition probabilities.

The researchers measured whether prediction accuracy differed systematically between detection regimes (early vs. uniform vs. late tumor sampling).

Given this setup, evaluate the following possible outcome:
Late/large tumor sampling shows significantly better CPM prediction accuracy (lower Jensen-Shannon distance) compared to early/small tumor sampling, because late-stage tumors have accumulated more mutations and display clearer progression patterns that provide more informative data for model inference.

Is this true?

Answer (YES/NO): NO